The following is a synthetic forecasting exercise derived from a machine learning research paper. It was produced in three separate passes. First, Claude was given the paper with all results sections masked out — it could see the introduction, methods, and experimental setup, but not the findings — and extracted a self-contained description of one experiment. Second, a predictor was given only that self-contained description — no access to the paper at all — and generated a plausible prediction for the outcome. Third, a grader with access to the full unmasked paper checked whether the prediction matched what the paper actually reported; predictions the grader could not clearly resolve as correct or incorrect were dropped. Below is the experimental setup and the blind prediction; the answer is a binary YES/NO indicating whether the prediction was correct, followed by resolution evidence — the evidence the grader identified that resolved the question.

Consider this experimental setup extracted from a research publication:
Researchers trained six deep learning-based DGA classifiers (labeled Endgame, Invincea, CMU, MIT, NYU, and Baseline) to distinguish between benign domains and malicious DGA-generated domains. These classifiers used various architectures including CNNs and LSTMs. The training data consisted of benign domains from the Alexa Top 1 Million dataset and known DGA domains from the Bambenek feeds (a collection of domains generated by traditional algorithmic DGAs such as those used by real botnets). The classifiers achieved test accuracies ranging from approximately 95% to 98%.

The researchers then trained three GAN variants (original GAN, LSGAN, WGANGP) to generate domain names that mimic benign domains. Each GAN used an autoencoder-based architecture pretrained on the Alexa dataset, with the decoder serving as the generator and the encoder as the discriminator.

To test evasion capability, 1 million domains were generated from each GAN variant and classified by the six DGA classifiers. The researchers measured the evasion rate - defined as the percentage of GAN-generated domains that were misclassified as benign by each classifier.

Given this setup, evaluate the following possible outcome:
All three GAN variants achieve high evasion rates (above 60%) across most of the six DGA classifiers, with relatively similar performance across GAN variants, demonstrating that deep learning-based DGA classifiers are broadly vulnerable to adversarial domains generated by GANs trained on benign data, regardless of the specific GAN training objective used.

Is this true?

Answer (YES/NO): YES